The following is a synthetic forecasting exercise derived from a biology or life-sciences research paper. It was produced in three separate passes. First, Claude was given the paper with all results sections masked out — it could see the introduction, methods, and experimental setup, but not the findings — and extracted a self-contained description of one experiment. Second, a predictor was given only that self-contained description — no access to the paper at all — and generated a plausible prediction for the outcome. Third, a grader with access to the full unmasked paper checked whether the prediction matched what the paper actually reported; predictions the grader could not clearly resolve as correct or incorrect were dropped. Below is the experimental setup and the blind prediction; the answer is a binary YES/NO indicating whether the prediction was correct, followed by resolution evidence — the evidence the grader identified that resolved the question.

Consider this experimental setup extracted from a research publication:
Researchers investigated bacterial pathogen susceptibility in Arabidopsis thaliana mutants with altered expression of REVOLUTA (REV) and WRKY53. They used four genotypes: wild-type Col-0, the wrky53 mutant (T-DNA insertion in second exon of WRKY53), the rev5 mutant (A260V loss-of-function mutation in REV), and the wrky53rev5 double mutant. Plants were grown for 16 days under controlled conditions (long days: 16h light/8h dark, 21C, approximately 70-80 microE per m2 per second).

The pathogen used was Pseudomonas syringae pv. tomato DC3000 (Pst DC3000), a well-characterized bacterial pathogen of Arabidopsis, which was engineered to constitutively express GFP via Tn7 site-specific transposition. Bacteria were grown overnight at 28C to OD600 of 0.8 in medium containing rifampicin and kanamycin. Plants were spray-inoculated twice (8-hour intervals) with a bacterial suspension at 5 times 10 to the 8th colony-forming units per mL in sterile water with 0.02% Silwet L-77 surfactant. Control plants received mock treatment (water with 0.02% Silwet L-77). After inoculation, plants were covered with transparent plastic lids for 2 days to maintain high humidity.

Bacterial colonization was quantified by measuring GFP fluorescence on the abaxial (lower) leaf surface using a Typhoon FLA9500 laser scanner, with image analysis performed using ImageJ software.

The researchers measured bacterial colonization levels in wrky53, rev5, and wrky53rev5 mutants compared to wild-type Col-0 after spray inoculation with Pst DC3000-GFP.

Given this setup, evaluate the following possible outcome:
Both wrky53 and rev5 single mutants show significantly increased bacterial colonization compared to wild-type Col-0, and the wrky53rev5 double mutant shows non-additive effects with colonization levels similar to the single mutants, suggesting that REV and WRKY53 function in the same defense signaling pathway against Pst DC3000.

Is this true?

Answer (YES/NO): NO